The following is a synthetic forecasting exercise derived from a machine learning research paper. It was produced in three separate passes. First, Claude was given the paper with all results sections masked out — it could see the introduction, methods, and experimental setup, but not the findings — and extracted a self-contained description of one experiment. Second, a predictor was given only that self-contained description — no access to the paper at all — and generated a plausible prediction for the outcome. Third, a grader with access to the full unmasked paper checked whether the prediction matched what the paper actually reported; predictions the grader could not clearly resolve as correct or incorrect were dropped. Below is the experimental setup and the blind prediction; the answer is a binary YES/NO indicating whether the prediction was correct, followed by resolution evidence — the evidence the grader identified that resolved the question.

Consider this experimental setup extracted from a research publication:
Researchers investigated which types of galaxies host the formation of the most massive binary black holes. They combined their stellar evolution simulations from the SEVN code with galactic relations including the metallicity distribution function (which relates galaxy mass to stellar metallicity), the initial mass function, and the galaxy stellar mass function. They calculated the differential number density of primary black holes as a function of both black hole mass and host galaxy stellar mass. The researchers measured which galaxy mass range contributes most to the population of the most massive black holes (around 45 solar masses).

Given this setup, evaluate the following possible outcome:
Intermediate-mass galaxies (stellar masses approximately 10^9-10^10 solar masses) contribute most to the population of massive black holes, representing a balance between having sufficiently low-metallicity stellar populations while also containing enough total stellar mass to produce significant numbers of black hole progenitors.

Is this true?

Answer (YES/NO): NO